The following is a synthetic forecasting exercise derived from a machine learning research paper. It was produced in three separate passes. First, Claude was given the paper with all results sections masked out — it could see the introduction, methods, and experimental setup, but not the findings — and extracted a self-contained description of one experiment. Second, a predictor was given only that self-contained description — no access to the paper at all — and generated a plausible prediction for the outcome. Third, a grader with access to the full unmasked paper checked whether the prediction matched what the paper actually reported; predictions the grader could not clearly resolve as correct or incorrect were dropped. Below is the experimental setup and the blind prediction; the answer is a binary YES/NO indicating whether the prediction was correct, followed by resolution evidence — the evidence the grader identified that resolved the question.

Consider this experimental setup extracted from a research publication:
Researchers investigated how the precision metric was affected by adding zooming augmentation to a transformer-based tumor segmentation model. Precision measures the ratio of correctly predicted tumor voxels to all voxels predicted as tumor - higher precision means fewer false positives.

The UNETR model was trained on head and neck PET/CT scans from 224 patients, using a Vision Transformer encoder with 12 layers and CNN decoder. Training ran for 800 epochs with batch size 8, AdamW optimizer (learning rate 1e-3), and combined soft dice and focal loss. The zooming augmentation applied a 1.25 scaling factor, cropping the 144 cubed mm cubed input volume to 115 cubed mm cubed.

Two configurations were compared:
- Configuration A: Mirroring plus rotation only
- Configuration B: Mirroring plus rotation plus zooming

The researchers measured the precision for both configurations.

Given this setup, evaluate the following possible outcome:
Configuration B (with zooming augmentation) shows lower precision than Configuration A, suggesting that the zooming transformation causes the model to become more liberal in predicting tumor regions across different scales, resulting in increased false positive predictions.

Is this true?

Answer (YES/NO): YES